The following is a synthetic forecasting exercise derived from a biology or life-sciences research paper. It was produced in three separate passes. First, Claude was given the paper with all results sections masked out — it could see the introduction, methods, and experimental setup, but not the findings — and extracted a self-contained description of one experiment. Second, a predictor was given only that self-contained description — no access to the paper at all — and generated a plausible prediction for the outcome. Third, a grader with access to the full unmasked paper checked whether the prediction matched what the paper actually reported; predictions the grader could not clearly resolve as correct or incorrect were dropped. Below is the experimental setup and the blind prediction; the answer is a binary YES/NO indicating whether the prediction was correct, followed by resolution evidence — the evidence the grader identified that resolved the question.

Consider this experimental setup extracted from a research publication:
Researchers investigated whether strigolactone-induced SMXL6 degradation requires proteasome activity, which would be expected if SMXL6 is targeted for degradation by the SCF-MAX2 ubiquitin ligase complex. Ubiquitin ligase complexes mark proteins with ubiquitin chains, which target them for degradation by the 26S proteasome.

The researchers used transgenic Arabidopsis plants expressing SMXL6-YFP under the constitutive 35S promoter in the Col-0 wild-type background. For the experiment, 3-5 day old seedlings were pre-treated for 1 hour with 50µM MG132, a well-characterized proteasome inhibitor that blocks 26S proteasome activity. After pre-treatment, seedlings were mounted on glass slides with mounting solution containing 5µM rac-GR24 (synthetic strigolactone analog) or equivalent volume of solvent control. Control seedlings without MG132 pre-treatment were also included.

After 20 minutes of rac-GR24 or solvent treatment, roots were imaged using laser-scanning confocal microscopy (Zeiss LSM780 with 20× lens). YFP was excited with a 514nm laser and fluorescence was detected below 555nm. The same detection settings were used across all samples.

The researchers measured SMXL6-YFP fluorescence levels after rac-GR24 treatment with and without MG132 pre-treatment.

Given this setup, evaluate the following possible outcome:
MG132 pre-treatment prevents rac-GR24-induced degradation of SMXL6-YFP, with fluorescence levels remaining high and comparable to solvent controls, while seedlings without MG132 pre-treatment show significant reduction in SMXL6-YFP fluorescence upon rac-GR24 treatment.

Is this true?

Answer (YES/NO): YES